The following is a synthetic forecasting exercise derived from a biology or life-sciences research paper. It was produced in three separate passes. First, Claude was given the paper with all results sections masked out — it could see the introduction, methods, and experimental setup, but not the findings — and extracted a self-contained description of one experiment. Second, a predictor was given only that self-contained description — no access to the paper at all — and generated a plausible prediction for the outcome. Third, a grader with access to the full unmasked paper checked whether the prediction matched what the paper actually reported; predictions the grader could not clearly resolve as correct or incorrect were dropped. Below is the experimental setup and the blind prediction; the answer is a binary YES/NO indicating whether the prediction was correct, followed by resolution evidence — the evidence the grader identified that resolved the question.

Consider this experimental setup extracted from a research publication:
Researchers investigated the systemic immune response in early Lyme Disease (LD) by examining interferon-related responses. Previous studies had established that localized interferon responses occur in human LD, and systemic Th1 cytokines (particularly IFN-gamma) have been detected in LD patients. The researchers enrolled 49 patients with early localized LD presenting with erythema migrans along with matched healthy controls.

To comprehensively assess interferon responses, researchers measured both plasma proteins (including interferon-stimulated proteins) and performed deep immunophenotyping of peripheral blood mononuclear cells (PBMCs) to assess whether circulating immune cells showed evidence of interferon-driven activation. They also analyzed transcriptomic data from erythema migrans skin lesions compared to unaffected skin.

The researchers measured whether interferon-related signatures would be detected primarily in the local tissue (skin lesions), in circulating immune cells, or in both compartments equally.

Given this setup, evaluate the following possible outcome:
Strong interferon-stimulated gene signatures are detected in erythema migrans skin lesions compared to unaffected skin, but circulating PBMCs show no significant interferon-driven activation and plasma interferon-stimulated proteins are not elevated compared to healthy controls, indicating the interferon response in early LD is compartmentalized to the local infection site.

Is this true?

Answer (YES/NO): NO